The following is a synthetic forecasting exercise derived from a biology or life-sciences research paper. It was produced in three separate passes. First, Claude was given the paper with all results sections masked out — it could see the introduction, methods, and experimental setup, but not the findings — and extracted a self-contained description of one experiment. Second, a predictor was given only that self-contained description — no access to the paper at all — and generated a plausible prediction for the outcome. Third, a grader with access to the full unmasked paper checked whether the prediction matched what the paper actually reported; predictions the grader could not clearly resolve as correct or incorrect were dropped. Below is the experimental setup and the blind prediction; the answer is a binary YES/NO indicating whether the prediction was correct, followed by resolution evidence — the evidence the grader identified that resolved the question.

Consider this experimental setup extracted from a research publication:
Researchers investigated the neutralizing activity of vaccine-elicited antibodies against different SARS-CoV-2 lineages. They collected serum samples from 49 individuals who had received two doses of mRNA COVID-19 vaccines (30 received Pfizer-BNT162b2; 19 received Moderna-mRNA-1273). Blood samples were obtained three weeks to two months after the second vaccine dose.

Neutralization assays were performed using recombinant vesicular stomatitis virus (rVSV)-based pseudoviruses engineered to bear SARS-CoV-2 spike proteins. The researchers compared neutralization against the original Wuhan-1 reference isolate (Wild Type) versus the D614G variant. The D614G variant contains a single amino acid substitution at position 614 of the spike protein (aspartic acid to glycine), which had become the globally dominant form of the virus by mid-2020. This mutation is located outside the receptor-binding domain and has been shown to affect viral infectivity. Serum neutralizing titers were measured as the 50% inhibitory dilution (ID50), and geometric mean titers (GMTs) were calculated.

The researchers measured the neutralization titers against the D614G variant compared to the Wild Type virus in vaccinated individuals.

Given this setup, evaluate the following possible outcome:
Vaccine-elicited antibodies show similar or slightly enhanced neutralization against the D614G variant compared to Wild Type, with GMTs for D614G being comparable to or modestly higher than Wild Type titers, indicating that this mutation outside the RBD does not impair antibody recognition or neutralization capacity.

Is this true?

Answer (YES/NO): NO